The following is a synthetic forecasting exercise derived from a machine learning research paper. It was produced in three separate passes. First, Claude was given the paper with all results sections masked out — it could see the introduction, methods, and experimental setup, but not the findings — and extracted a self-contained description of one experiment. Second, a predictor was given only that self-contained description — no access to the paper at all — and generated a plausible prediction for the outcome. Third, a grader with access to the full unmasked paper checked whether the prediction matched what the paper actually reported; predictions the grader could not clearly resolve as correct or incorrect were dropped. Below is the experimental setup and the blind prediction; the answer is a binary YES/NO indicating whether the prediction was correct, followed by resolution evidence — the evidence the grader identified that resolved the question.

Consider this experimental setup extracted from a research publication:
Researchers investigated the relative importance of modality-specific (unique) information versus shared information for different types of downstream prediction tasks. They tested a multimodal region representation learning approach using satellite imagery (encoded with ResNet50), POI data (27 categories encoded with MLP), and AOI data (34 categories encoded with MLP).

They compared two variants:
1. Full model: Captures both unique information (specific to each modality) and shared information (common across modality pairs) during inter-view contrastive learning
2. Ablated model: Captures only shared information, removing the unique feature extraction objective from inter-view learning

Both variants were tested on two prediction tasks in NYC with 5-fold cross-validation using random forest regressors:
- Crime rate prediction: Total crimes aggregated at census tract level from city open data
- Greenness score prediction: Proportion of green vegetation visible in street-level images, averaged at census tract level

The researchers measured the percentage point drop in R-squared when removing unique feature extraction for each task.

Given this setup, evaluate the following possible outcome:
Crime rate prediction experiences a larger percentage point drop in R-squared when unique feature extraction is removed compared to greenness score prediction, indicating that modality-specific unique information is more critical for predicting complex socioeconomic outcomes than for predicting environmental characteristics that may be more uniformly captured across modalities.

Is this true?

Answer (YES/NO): NO